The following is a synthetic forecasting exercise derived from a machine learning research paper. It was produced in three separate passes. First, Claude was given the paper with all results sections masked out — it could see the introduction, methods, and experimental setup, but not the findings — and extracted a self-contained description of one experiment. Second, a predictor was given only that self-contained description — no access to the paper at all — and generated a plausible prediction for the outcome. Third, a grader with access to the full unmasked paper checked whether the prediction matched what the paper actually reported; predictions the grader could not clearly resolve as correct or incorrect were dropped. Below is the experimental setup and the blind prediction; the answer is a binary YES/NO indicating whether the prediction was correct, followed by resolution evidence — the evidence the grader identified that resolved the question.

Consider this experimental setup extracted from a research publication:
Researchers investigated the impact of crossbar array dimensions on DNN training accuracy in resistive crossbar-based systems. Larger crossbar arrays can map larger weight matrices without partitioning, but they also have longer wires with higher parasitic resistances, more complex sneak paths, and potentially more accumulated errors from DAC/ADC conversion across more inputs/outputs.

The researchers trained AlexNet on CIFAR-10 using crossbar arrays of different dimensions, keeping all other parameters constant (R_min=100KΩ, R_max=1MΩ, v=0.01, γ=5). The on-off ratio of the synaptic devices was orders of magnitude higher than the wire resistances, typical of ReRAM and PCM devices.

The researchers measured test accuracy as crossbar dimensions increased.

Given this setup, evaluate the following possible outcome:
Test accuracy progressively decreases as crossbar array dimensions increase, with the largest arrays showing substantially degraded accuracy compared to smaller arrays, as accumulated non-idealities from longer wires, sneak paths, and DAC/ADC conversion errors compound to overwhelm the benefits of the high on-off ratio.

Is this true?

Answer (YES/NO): NO